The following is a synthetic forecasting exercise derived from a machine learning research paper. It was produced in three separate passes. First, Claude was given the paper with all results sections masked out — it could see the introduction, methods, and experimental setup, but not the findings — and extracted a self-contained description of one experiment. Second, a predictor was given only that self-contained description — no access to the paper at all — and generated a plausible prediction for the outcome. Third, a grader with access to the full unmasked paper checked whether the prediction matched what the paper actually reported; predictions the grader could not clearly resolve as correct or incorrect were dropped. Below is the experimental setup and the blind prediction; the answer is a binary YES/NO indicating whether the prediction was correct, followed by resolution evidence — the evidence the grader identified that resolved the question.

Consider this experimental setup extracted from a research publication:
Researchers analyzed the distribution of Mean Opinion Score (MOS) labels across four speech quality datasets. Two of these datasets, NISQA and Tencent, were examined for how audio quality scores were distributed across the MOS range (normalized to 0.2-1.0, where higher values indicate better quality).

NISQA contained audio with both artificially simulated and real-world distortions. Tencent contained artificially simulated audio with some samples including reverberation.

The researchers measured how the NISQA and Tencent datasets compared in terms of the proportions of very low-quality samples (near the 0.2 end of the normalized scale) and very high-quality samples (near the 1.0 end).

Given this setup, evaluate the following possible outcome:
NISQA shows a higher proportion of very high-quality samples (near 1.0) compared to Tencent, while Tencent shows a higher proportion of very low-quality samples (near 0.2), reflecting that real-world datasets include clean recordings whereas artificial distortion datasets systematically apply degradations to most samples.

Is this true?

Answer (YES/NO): NO